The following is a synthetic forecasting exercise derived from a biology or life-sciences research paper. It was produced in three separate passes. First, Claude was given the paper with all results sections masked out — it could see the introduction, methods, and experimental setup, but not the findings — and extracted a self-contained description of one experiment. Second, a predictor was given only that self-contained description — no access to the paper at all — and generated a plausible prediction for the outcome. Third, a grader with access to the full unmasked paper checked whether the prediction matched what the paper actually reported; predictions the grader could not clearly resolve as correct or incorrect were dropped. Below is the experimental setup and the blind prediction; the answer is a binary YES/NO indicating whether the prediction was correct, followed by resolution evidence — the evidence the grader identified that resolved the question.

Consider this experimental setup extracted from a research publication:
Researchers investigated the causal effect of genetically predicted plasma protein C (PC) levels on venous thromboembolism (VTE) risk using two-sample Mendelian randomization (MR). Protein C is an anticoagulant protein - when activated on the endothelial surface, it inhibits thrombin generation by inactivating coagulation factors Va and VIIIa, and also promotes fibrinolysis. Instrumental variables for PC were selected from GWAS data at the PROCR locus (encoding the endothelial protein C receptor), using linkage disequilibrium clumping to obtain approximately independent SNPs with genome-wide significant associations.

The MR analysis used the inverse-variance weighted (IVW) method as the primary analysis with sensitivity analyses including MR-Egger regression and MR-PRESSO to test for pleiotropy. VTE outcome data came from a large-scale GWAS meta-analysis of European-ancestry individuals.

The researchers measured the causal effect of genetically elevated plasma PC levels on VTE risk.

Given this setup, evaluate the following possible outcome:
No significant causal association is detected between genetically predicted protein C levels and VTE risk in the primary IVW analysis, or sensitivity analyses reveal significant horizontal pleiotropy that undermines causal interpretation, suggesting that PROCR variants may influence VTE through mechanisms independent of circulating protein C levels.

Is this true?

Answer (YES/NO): NO